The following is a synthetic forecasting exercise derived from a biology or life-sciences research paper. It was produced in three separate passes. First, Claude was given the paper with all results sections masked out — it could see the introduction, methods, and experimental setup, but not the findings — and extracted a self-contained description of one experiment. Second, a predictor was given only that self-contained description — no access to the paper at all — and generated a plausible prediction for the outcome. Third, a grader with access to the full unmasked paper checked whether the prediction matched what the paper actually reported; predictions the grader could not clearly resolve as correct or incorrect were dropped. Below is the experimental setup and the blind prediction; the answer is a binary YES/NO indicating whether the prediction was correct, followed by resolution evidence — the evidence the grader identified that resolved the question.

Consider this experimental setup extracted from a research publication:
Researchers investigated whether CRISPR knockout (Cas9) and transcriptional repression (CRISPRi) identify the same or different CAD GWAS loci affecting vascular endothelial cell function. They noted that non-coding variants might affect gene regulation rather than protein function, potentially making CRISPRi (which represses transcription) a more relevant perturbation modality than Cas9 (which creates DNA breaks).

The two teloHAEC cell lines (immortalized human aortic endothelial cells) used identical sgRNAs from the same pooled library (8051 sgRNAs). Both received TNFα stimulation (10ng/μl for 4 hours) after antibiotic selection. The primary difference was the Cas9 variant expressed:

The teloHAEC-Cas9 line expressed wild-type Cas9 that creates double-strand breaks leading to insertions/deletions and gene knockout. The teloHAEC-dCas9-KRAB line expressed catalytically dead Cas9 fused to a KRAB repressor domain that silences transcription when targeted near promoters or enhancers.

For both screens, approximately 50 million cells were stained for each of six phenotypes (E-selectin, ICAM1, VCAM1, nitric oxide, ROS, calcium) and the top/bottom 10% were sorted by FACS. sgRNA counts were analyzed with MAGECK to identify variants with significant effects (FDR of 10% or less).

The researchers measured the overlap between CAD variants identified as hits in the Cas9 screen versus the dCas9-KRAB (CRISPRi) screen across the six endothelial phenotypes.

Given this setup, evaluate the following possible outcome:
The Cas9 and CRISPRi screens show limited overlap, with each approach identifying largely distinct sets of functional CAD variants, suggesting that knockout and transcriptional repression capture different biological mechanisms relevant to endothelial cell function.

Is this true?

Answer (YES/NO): YES